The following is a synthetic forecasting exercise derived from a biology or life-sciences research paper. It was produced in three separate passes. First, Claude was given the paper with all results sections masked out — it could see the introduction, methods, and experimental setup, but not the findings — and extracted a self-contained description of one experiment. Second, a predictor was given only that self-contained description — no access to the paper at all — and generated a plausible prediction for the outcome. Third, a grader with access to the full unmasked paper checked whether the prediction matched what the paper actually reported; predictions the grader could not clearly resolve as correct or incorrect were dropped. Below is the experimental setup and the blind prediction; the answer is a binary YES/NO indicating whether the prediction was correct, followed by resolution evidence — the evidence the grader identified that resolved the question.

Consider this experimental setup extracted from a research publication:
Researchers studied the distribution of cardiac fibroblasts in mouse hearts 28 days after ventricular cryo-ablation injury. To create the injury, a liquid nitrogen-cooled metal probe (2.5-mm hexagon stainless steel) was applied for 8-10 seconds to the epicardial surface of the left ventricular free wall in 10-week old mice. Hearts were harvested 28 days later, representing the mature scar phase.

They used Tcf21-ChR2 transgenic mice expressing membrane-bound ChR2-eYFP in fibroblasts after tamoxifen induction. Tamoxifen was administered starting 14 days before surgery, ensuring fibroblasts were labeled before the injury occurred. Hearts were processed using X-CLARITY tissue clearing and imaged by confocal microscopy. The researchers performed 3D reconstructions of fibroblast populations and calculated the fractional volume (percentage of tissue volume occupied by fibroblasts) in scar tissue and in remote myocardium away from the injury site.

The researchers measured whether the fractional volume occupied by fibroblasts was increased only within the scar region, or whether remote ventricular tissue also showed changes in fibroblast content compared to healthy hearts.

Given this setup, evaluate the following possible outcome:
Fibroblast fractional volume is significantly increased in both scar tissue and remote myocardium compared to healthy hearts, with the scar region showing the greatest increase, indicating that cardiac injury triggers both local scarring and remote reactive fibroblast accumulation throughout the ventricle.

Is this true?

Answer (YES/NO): YES